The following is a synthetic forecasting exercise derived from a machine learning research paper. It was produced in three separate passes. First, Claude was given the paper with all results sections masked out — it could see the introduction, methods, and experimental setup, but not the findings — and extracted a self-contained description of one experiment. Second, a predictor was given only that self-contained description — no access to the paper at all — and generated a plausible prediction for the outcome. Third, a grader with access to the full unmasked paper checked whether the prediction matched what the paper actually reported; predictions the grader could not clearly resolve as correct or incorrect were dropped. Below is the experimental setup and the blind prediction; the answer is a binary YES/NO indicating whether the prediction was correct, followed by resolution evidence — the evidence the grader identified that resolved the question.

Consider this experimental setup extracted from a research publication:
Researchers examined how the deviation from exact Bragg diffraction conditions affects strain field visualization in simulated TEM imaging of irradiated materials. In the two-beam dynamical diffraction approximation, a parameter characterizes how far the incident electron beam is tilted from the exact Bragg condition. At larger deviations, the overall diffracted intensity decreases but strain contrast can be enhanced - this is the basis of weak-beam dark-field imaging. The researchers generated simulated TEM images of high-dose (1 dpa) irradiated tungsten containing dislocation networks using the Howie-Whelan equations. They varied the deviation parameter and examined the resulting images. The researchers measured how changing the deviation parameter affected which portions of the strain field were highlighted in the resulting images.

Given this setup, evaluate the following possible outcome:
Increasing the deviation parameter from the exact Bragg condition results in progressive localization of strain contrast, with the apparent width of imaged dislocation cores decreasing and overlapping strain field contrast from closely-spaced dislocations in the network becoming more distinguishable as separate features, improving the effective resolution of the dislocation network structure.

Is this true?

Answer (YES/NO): NO